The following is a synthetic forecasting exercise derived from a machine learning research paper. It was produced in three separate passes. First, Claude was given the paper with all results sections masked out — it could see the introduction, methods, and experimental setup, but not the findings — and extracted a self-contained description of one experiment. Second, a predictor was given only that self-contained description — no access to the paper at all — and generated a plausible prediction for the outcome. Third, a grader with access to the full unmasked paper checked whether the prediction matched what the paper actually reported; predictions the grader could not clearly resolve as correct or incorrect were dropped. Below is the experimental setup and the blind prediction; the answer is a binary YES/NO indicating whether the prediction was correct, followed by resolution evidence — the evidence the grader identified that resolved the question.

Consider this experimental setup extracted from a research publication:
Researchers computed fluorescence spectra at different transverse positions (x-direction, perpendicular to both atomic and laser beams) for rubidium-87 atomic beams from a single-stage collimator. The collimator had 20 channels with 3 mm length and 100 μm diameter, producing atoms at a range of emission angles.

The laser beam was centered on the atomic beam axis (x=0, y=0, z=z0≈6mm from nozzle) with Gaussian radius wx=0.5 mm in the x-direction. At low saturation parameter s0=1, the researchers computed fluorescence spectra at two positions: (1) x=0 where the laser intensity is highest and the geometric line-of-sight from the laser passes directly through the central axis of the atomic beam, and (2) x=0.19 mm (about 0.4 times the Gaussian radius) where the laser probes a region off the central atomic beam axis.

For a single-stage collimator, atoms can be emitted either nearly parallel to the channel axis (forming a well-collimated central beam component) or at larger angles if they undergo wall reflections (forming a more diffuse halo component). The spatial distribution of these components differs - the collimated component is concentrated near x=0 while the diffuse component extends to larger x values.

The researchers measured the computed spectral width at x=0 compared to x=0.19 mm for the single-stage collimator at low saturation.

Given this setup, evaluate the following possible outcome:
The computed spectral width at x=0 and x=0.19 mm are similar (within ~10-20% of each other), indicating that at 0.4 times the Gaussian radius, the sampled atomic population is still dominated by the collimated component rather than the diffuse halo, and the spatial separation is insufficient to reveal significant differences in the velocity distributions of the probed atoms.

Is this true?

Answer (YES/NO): NO